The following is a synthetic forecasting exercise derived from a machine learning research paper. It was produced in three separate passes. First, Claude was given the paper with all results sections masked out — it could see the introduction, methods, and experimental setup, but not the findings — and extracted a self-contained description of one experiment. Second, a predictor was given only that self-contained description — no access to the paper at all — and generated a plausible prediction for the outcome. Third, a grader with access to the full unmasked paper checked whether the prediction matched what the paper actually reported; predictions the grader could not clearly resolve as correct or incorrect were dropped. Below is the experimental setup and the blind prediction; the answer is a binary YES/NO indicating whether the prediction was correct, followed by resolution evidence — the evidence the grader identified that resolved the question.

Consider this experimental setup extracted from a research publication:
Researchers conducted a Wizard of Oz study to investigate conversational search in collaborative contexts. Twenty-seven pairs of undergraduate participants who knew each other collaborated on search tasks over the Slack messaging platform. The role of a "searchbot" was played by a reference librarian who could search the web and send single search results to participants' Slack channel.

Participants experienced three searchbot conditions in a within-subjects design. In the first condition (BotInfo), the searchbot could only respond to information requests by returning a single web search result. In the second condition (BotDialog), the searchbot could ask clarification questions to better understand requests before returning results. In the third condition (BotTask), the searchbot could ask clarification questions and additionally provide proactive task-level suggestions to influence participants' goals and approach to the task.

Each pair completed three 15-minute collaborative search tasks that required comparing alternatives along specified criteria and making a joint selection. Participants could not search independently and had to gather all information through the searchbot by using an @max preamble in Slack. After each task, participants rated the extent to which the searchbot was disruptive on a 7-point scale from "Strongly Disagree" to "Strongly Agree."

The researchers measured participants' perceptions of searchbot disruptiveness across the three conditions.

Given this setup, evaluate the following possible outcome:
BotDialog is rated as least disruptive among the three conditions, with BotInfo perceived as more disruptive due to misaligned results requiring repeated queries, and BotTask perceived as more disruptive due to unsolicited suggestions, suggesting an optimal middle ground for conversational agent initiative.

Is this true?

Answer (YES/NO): NO